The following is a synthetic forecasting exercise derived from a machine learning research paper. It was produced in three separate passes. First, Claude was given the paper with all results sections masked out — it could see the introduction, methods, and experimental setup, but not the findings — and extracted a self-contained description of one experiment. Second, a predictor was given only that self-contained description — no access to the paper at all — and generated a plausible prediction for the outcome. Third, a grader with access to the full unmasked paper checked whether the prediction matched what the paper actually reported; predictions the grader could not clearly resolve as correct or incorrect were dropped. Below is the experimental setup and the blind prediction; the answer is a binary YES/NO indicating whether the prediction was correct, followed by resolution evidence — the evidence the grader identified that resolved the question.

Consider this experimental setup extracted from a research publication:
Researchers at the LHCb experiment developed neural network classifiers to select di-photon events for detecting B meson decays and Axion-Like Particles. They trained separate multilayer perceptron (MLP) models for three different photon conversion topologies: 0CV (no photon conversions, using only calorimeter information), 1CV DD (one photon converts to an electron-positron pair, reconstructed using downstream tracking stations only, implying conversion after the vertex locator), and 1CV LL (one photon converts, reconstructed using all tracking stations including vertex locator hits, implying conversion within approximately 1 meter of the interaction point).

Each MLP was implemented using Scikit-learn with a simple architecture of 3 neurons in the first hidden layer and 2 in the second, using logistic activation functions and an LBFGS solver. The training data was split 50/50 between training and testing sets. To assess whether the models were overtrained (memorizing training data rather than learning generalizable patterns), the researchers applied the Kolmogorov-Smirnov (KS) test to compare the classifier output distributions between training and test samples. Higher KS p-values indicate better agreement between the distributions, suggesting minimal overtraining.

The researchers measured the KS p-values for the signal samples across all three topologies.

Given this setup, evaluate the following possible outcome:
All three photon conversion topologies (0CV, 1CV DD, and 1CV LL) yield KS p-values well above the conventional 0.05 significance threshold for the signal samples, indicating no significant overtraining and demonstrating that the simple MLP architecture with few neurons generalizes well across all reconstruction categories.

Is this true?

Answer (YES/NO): YES